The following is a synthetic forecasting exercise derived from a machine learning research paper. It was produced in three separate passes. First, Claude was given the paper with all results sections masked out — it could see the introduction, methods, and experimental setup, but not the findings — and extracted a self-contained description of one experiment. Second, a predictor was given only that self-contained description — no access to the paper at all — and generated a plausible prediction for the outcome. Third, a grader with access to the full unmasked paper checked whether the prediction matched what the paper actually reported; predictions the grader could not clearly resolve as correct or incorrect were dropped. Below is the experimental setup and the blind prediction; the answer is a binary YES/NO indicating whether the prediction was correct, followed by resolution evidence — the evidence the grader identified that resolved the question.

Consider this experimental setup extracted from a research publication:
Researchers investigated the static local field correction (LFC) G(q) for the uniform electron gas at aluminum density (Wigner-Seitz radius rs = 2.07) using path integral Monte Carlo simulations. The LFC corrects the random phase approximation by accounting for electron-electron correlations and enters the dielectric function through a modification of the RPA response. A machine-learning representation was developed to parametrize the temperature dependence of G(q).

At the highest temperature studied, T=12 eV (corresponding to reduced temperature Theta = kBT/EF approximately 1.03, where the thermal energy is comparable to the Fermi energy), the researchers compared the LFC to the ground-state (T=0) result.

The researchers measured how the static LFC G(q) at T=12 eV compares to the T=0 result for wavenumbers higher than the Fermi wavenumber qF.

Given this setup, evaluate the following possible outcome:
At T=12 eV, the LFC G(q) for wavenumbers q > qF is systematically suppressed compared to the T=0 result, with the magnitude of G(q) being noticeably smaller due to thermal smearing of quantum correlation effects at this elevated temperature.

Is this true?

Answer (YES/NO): YES